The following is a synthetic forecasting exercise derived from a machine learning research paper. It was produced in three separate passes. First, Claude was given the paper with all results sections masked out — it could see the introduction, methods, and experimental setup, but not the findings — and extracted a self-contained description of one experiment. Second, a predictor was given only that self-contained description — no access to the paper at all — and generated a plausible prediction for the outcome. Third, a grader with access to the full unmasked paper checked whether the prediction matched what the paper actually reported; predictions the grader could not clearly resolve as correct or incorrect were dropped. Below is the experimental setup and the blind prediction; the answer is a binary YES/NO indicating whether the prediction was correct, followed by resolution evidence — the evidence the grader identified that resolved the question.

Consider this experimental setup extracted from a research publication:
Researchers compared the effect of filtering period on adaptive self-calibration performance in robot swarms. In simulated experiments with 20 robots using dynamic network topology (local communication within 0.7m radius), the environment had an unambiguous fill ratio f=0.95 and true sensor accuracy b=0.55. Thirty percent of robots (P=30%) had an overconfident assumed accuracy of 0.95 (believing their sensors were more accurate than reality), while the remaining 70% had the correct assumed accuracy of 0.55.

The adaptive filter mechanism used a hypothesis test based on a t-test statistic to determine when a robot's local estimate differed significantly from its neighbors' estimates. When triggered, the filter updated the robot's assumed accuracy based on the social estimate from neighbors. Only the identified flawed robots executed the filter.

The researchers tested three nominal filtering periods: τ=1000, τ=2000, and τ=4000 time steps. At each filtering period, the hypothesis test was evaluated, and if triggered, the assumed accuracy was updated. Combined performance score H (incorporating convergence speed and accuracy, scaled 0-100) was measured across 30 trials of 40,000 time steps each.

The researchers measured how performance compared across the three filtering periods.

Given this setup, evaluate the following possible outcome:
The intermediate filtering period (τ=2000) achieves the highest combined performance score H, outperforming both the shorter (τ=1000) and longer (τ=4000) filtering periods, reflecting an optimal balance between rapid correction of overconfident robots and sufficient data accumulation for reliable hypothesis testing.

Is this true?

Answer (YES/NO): NO